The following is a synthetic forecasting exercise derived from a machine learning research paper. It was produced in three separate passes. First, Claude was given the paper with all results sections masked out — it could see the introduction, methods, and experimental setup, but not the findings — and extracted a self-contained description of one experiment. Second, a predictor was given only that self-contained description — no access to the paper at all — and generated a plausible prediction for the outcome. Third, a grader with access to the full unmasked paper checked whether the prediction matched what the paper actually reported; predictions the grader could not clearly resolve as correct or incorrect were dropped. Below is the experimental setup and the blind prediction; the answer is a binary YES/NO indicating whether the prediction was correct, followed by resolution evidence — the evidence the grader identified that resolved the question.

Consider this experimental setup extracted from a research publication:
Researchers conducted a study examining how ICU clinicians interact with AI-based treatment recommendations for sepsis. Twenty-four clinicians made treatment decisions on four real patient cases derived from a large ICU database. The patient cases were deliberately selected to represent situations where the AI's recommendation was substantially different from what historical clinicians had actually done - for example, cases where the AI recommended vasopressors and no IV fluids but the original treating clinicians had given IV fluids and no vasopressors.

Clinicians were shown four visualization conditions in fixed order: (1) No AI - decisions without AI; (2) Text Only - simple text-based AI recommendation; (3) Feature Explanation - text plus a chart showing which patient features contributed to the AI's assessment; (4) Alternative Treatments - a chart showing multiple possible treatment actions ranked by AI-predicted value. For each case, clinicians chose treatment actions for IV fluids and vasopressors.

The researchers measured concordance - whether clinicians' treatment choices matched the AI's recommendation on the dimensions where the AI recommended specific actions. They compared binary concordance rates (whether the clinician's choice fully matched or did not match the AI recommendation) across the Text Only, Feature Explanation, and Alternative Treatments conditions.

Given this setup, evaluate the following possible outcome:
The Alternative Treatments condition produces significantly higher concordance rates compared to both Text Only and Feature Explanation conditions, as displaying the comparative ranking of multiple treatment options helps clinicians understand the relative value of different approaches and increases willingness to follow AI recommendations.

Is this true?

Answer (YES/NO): NO